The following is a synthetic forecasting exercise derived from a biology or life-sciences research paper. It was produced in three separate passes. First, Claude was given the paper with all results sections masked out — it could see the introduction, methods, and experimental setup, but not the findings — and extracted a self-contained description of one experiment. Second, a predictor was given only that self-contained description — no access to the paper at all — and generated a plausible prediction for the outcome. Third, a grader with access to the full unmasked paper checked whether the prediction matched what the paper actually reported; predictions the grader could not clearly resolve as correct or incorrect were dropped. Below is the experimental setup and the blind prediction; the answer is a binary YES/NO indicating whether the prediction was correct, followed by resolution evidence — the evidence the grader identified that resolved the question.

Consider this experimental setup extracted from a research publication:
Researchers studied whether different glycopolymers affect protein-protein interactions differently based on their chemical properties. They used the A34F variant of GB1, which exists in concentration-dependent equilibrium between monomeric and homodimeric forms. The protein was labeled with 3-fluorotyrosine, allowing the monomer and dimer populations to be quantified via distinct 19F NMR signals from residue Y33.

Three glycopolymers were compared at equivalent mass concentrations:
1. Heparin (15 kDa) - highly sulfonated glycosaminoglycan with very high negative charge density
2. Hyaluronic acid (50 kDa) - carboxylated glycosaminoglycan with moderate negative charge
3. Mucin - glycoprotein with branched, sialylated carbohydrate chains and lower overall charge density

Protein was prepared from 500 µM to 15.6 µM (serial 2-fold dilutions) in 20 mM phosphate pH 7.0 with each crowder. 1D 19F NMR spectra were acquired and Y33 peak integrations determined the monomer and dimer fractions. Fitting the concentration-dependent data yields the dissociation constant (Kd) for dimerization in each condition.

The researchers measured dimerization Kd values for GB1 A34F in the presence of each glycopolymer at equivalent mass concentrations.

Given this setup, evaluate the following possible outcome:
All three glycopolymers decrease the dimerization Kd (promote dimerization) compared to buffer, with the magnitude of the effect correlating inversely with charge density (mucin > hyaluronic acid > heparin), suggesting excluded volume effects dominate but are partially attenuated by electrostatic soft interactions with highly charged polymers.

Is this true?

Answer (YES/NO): NO